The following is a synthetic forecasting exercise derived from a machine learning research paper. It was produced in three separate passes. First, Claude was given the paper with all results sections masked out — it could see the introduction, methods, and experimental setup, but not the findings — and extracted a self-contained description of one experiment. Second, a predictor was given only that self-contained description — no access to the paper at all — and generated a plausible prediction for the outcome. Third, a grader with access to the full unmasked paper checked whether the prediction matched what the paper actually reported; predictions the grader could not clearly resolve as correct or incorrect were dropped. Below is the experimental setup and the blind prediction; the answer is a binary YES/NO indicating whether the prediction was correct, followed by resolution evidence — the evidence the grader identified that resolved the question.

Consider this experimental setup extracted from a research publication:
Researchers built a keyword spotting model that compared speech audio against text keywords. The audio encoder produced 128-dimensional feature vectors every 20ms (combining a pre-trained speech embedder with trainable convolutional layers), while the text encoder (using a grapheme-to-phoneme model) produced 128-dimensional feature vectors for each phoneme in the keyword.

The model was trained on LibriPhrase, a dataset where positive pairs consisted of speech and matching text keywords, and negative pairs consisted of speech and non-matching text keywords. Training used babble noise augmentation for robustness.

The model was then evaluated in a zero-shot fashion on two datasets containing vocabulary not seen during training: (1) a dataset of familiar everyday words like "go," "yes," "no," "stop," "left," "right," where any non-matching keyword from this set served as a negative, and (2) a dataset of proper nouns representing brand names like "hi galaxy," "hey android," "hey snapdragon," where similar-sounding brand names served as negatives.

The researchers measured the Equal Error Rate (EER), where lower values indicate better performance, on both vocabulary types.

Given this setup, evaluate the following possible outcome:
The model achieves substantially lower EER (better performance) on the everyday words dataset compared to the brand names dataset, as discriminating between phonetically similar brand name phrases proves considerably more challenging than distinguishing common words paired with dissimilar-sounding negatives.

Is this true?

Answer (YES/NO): NO